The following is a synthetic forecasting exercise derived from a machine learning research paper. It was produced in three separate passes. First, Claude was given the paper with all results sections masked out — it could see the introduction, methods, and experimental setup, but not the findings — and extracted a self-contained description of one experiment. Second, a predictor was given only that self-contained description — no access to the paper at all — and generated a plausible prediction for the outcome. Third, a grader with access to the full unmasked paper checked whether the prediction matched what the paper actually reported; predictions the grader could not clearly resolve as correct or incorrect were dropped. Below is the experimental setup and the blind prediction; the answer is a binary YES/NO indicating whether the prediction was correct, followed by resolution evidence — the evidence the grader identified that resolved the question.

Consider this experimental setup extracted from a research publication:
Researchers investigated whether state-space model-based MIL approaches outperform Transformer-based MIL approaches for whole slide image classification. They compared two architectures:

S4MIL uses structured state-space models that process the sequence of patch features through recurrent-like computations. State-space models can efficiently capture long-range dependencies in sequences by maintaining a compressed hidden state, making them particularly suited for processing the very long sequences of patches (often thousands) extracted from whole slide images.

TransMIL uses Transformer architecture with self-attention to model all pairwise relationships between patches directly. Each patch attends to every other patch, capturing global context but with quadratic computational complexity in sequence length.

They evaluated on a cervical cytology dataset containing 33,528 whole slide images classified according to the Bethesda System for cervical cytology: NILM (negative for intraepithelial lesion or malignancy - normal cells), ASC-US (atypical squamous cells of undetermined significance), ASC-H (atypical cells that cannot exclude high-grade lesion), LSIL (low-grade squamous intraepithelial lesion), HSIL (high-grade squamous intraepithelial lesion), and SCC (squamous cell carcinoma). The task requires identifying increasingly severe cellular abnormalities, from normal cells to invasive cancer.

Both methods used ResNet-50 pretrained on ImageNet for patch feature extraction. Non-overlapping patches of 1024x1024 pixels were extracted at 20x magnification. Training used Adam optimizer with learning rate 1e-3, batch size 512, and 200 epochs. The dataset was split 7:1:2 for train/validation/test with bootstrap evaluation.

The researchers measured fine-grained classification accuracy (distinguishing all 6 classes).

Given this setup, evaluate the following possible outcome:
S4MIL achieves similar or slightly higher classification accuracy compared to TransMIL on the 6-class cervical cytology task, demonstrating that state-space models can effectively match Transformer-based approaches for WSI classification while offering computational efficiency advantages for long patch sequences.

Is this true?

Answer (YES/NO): YES